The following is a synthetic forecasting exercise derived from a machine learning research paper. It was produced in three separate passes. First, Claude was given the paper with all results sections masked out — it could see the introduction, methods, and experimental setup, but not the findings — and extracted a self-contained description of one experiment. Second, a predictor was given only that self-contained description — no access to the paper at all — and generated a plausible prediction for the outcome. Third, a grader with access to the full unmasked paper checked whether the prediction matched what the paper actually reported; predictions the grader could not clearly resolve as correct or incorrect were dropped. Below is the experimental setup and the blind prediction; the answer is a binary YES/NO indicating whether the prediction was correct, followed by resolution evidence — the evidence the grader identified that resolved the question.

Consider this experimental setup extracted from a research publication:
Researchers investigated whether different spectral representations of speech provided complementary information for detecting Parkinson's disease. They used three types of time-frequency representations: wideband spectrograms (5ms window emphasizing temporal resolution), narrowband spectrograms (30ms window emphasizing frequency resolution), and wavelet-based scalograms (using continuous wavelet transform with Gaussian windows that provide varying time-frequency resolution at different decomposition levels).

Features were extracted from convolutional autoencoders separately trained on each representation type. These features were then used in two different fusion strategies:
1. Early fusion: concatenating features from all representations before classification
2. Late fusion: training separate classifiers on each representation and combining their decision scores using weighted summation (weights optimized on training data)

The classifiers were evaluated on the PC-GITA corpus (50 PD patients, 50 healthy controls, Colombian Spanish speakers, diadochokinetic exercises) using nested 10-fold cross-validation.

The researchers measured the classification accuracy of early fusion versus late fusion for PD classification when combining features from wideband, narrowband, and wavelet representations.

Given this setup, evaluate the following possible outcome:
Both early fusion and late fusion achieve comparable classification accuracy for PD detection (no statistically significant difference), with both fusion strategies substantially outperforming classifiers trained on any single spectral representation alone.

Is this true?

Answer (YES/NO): NO